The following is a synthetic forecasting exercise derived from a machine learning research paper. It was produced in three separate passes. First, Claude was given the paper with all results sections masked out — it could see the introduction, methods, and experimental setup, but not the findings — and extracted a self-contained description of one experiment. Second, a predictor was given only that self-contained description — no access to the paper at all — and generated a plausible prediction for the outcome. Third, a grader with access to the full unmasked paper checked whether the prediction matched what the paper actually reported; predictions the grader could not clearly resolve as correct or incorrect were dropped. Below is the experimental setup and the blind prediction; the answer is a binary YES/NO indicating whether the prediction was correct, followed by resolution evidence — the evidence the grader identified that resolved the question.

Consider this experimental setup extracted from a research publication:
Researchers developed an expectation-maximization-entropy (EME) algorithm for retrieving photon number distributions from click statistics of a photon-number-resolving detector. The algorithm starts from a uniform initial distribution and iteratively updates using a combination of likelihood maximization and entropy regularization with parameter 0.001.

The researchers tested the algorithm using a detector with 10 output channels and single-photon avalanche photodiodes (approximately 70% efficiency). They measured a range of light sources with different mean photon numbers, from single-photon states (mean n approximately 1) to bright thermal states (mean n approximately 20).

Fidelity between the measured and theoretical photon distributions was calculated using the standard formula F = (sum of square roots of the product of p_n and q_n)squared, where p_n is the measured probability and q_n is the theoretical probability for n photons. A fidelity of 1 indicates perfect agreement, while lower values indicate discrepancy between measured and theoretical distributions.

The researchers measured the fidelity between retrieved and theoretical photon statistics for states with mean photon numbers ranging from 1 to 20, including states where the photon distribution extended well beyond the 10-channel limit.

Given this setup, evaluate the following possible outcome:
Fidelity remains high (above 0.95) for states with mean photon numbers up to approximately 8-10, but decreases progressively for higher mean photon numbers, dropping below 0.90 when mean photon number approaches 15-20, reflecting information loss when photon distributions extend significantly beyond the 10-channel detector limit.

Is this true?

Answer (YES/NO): NO